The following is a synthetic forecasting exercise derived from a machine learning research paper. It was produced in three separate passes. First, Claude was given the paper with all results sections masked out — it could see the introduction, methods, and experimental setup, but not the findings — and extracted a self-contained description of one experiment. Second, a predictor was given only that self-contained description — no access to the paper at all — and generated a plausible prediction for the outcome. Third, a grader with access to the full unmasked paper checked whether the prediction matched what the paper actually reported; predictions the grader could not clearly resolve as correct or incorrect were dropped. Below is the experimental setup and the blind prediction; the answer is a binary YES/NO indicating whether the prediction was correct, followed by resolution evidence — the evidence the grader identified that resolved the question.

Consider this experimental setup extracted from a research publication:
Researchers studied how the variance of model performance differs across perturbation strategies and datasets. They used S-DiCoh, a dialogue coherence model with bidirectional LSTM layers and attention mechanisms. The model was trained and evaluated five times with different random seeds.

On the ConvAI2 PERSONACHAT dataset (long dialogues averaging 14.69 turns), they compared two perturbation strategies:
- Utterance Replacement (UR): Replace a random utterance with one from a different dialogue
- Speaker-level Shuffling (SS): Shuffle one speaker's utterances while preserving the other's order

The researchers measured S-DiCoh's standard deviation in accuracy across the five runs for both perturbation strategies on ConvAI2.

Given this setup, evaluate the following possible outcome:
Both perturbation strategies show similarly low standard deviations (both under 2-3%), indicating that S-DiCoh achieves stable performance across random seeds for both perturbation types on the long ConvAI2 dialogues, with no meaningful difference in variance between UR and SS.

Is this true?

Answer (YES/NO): NO